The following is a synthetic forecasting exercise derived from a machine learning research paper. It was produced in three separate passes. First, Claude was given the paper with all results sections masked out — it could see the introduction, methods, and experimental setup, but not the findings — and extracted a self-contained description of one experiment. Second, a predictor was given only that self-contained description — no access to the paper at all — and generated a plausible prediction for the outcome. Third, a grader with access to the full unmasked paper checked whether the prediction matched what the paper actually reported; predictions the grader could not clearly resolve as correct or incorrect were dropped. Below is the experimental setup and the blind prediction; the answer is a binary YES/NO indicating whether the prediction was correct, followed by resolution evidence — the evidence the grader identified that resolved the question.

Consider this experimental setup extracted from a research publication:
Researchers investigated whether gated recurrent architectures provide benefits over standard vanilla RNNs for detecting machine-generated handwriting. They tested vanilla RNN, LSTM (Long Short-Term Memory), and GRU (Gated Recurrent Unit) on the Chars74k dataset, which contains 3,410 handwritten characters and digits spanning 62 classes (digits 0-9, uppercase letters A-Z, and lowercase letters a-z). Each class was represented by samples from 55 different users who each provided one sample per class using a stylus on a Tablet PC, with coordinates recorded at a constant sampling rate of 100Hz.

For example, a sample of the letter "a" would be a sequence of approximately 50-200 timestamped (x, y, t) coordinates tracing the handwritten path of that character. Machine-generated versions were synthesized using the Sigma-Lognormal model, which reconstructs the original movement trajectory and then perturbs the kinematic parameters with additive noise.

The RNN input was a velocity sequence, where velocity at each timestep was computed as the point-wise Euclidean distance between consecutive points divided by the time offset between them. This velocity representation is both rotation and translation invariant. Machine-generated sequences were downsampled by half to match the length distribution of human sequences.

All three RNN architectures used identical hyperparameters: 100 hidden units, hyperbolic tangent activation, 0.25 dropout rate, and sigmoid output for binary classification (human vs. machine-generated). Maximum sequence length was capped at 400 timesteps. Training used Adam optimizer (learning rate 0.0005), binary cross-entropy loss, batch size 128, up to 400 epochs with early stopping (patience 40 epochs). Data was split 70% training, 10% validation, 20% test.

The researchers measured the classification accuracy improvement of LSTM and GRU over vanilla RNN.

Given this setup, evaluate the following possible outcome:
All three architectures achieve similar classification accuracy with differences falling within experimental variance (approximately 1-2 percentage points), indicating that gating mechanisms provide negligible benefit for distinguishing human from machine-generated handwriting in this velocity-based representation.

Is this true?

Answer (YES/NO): NO